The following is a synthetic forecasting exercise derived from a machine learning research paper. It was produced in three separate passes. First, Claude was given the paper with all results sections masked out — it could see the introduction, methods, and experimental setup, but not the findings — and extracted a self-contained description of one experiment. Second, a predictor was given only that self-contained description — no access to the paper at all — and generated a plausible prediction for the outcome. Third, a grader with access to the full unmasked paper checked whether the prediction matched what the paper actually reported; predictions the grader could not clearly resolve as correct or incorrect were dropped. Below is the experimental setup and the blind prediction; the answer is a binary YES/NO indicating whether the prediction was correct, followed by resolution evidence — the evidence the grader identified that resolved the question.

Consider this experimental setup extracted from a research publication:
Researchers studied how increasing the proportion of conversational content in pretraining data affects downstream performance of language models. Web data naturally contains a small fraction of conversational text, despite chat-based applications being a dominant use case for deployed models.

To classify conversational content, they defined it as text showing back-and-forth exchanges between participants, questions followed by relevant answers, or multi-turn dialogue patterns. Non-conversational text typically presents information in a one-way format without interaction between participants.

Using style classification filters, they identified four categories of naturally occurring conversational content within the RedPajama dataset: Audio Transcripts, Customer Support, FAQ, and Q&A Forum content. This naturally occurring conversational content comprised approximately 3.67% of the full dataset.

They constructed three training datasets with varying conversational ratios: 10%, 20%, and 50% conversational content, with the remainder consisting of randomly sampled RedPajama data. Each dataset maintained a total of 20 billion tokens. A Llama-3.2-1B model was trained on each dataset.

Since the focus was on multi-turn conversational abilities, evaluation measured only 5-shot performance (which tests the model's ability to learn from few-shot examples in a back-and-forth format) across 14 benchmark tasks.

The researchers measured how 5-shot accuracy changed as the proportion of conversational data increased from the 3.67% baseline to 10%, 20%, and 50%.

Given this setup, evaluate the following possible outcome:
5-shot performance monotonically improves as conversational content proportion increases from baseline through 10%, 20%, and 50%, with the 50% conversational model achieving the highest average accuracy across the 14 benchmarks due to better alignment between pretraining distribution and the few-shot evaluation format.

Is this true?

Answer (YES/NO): YES